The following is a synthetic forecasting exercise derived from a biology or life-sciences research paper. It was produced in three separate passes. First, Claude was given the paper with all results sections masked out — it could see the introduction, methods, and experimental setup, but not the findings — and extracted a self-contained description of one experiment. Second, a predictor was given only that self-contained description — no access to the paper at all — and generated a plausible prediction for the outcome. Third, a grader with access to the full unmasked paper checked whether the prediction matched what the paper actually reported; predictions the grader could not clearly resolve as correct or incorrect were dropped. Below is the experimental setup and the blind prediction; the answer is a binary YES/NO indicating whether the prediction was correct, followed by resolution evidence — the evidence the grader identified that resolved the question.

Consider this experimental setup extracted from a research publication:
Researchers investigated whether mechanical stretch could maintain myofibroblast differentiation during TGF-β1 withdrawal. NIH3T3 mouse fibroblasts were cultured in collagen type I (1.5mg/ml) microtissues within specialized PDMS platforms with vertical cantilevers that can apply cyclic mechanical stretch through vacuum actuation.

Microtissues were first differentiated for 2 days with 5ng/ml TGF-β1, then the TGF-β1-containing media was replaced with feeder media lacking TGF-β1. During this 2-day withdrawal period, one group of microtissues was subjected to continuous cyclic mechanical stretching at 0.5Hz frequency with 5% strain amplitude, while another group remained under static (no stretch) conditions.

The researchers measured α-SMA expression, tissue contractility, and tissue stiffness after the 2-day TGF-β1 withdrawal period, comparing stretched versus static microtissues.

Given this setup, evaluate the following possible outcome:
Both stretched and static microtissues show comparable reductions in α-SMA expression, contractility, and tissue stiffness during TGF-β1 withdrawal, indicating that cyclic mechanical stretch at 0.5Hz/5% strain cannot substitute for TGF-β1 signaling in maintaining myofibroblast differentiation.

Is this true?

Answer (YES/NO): NO